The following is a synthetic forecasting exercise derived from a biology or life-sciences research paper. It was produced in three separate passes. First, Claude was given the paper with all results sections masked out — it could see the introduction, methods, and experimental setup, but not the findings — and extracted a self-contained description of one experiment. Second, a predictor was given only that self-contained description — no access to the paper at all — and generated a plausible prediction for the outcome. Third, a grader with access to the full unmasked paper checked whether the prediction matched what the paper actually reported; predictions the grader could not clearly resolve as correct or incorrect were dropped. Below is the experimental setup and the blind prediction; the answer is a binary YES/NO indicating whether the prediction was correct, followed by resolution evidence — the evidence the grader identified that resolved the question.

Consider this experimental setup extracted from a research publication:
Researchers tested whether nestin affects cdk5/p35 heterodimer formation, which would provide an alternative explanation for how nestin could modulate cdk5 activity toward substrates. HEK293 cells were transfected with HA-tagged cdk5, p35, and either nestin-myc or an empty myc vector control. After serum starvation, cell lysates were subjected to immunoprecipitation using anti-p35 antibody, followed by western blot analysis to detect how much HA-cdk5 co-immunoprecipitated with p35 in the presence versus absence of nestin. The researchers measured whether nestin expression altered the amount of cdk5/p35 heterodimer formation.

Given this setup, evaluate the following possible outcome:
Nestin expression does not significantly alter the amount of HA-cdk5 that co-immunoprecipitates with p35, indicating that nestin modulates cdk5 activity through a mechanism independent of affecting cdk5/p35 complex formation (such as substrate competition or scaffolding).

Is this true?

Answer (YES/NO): YES